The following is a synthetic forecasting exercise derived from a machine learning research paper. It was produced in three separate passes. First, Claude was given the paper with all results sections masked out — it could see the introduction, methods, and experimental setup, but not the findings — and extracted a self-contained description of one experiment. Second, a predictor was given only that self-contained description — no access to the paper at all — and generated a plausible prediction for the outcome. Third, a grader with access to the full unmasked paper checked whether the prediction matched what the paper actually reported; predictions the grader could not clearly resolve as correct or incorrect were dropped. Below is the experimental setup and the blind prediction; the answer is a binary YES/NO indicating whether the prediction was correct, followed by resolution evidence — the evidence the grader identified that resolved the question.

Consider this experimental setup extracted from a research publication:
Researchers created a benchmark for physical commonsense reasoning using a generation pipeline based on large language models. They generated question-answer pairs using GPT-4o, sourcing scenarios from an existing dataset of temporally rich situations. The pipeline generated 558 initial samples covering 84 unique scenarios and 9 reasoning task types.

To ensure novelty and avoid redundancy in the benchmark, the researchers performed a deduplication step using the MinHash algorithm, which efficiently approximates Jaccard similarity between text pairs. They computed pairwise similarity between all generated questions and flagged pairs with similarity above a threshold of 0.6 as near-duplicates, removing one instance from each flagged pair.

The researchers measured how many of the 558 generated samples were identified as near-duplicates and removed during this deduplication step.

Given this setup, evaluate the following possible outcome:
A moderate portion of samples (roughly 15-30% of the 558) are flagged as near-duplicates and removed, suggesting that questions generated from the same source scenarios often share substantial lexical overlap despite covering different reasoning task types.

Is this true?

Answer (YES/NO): NO